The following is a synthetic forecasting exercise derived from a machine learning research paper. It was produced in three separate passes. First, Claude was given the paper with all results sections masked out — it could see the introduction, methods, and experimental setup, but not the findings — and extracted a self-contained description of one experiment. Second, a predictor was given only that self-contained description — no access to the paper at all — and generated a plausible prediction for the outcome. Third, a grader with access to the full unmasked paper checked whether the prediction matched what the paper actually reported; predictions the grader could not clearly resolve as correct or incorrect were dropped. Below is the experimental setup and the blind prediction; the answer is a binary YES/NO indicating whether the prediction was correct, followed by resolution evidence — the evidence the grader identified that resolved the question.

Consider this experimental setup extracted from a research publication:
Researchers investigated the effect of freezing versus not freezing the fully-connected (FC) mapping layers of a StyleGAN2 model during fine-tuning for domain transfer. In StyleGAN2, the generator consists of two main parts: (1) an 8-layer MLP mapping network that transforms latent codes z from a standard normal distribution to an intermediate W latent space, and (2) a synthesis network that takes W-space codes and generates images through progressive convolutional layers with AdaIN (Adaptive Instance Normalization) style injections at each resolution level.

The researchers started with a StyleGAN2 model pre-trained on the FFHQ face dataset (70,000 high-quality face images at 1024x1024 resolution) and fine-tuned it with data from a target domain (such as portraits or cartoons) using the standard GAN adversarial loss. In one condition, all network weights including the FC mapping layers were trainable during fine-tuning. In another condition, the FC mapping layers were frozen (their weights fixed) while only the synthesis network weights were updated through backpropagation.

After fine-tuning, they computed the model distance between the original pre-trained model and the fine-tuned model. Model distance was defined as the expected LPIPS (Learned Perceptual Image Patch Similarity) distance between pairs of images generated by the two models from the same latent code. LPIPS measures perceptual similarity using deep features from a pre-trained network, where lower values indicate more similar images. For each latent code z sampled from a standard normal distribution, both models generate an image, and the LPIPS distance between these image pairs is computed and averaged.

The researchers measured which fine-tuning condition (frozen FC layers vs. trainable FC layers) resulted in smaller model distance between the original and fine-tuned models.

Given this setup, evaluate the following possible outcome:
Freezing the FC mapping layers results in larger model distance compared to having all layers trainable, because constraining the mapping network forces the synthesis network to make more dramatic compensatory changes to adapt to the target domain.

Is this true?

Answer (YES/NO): NO